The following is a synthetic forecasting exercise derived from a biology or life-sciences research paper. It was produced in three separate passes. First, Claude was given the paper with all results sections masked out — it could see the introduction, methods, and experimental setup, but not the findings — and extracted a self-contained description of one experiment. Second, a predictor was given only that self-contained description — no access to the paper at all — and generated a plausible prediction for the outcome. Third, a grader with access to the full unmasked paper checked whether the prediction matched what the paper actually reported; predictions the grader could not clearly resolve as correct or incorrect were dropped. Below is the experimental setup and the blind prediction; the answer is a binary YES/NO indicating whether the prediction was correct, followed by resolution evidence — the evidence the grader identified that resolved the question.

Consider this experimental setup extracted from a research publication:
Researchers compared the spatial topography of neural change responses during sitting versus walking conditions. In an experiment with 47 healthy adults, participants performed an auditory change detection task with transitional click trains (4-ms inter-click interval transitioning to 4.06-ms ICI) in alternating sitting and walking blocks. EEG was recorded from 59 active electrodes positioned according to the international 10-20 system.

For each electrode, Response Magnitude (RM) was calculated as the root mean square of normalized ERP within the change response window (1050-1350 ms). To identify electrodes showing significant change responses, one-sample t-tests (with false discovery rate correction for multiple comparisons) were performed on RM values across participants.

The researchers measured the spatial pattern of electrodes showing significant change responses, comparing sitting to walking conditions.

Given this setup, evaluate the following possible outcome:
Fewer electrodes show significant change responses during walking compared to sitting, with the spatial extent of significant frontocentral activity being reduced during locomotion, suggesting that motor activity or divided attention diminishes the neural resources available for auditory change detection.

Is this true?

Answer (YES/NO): NO